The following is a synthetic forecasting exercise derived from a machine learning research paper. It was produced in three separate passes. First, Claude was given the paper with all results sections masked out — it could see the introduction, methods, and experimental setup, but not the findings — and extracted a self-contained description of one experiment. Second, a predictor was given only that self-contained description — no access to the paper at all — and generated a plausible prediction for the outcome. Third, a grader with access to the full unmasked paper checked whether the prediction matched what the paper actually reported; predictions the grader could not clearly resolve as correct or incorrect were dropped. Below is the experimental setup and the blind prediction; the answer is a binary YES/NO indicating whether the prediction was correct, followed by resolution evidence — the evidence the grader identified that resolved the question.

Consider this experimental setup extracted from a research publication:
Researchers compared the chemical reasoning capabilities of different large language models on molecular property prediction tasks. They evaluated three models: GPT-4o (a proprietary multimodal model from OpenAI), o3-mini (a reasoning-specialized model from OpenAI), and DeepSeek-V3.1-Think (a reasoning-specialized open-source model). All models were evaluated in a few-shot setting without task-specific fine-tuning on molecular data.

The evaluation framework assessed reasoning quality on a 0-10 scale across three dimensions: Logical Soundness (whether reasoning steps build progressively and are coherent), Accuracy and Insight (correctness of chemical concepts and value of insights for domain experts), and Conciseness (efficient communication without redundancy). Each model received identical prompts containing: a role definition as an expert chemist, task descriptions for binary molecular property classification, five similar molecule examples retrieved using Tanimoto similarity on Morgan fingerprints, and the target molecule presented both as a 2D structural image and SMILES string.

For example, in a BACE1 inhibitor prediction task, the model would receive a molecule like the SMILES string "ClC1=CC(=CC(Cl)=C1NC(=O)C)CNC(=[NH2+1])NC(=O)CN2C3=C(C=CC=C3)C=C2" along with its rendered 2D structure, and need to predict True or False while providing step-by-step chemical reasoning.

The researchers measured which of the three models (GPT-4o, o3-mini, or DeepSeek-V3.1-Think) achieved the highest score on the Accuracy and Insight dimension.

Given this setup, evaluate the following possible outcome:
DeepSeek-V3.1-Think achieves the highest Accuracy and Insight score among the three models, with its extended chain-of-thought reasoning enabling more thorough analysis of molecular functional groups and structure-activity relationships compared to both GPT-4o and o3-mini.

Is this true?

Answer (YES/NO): YES